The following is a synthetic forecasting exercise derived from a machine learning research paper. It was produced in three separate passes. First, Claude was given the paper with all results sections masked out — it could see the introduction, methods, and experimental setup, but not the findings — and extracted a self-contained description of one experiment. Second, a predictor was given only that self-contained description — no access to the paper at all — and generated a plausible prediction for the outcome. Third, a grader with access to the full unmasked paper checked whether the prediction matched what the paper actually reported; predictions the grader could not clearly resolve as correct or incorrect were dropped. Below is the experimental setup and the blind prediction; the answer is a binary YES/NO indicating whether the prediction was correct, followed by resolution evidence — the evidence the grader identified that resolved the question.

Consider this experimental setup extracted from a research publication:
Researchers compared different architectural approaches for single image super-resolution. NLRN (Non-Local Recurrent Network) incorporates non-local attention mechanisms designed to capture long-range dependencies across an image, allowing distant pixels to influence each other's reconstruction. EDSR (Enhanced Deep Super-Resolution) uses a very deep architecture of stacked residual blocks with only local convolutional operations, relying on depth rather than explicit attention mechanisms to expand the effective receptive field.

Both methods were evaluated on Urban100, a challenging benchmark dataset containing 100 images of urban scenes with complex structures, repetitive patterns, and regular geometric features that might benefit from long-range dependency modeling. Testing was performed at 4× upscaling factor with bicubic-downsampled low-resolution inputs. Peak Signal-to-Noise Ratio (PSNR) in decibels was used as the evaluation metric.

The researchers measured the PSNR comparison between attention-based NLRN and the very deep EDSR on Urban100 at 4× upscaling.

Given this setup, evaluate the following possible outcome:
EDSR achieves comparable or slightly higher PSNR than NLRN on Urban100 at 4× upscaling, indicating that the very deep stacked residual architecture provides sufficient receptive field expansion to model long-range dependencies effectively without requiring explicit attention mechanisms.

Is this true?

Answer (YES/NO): NO